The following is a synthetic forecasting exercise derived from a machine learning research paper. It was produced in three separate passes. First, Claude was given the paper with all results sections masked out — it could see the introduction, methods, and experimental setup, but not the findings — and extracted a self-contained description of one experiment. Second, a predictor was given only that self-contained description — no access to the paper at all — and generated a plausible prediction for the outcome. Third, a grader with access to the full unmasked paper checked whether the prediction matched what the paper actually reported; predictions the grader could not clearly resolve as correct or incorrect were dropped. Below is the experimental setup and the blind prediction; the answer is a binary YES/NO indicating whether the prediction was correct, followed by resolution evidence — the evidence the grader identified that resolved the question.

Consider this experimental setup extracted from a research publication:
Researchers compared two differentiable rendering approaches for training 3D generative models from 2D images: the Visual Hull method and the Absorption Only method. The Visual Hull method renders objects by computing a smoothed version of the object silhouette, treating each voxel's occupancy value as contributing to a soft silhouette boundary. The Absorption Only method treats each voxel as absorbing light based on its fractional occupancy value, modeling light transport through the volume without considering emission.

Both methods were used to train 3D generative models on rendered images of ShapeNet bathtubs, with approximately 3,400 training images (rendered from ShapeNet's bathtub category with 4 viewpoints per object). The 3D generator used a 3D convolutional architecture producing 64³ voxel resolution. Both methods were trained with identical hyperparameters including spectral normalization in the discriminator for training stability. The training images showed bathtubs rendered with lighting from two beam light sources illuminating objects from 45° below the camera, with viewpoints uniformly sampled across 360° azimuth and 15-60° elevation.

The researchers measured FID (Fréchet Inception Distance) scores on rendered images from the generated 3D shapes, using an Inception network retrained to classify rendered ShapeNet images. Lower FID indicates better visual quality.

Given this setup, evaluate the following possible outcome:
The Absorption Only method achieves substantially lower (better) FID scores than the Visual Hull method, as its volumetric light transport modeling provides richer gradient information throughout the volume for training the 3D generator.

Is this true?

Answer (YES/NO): NO